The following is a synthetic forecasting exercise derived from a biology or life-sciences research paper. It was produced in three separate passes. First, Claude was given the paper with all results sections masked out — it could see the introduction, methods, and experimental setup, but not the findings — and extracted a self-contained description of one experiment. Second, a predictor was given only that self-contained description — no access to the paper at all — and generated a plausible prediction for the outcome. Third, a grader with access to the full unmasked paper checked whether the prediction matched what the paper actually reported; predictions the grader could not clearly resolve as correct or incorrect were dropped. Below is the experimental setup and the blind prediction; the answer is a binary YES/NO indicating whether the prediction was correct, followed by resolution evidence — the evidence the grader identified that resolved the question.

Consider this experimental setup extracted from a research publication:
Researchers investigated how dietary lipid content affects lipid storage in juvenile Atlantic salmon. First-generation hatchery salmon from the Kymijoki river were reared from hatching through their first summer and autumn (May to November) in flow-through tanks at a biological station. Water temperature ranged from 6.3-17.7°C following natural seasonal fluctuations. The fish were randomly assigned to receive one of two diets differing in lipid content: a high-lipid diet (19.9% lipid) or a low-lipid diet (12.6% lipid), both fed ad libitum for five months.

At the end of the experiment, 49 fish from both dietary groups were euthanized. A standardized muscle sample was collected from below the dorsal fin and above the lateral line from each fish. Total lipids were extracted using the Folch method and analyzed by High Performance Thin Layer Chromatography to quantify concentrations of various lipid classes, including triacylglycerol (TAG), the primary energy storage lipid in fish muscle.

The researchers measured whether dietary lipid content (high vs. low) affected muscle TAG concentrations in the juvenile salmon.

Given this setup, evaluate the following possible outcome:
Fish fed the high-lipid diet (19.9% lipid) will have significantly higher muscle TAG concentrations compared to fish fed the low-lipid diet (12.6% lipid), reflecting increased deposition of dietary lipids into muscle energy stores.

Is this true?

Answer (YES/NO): NO